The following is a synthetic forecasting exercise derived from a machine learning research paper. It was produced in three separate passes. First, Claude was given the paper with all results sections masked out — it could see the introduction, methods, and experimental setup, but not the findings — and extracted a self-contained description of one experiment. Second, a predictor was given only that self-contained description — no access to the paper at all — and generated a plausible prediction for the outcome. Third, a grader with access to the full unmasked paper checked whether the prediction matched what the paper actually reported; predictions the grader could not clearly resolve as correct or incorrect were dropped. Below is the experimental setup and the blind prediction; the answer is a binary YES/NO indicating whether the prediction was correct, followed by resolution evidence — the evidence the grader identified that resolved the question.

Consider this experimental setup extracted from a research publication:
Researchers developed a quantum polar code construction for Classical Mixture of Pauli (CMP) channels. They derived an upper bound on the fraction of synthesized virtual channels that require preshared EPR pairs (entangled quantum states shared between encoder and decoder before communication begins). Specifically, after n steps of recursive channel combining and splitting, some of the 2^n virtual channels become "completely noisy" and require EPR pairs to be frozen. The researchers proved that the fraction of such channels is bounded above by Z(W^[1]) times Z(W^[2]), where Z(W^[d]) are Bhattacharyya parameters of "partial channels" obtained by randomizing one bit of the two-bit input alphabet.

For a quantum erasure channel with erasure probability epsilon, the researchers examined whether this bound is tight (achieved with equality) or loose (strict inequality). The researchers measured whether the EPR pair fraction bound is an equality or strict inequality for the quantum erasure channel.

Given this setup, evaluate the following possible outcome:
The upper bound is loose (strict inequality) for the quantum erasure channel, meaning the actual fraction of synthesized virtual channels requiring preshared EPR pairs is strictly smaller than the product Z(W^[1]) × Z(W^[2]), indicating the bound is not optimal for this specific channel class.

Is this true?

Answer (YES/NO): NO